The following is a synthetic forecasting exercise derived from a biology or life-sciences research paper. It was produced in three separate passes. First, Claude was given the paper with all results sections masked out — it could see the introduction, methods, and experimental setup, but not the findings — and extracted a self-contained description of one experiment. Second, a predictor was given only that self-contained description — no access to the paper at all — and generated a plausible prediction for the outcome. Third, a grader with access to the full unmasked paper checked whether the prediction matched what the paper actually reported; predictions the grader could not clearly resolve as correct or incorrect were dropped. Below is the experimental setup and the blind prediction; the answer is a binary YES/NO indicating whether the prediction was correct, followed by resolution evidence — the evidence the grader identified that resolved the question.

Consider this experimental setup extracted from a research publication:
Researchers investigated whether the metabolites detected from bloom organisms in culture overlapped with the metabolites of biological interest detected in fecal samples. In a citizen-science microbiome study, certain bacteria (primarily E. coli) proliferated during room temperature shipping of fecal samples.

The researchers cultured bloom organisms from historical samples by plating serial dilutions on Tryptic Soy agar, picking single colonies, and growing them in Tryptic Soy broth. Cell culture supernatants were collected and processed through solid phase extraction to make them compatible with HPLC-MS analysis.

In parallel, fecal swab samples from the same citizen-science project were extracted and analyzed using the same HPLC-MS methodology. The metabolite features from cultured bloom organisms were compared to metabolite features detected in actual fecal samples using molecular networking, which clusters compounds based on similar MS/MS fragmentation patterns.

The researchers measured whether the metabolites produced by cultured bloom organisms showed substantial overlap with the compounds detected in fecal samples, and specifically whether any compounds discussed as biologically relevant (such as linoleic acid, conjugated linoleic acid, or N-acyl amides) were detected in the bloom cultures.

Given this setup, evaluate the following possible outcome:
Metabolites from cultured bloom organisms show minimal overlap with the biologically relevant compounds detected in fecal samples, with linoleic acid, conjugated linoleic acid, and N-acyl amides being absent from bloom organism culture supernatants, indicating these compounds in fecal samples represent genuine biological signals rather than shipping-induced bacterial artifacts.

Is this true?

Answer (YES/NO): YES